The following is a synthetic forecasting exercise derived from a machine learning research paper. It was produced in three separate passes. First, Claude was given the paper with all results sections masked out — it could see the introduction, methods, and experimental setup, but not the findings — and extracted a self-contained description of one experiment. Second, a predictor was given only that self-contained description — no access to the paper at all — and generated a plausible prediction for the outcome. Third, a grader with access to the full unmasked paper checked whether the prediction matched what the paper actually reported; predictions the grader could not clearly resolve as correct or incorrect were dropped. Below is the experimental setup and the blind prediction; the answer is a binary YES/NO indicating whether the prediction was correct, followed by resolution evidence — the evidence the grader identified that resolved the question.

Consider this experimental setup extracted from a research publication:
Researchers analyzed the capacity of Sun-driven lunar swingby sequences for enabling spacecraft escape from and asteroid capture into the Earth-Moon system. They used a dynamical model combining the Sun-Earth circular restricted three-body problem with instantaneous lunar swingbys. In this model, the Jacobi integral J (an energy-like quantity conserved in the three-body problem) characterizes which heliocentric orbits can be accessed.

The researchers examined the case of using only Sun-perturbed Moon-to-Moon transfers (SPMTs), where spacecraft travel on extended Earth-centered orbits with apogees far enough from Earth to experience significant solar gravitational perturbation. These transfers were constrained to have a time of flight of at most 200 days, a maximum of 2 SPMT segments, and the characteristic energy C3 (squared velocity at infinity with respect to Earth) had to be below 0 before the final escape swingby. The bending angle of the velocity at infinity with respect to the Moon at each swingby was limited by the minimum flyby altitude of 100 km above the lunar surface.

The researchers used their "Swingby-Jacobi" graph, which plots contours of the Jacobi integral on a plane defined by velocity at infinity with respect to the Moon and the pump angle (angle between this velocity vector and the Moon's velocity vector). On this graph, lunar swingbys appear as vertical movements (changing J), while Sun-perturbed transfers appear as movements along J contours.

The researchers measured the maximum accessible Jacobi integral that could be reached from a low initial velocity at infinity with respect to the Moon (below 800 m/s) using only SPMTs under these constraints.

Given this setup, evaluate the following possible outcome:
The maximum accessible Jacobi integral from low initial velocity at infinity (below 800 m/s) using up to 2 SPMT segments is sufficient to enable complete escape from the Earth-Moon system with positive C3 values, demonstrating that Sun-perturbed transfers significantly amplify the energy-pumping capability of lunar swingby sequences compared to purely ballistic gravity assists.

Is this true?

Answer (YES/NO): NO